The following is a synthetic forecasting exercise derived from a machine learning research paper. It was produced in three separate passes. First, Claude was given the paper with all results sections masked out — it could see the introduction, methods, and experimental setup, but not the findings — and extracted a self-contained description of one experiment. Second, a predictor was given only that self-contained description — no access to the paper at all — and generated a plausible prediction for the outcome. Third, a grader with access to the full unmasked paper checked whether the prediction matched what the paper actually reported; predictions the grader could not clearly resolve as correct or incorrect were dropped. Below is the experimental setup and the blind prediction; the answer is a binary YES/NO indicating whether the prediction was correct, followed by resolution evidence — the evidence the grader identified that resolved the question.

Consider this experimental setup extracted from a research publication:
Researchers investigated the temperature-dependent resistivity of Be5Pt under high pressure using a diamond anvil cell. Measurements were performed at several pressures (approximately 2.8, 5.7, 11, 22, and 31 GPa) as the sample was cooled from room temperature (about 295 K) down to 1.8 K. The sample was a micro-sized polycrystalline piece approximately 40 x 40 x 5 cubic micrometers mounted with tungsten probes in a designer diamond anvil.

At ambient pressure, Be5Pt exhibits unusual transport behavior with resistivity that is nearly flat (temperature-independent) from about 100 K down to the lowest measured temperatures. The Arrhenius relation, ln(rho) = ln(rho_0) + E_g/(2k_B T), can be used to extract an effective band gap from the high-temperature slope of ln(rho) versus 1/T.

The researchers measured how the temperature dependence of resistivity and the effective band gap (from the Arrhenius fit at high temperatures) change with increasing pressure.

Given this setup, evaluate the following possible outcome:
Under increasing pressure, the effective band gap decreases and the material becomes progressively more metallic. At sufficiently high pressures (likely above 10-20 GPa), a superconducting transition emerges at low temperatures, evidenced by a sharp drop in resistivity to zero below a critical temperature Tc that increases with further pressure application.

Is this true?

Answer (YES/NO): NO